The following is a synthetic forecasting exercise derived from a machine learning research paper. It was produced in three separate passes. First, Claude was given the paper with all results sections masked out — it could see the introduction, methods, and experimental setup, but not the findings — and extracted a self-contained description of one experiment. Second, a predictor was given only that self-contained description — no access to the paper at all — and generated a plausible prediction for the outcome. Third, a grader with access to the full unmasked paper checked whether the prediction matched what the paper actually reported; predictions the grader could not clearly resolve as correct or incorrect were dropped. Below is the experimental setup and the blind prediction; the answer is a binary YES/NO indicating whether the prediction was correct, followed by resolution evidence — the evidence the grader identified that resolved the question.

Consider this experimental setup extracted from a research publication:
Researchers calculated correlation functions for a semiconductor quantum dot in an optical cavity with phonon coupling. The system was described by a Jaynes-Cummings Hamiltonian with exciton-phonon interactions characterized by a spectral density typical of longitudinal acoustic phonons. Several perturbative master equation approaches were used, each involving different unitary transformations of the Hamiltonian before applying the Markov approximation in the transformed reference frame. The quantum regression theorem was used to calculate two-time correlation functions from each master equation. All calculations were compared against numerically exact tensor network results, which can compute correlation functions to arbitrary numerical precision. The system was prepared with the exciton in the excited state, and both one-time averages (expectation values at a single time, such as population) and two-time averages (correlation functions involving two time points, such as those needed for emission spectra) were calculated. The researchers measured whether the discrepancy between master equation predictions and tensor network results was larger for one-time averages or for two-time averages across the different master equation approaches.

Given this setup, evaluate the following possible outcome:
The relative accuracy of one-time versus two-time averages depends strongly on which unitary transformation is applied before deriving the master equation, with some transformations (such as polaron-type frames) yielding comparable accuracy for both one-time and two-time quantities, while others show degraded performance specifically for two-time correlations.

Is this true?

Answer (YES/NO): NO